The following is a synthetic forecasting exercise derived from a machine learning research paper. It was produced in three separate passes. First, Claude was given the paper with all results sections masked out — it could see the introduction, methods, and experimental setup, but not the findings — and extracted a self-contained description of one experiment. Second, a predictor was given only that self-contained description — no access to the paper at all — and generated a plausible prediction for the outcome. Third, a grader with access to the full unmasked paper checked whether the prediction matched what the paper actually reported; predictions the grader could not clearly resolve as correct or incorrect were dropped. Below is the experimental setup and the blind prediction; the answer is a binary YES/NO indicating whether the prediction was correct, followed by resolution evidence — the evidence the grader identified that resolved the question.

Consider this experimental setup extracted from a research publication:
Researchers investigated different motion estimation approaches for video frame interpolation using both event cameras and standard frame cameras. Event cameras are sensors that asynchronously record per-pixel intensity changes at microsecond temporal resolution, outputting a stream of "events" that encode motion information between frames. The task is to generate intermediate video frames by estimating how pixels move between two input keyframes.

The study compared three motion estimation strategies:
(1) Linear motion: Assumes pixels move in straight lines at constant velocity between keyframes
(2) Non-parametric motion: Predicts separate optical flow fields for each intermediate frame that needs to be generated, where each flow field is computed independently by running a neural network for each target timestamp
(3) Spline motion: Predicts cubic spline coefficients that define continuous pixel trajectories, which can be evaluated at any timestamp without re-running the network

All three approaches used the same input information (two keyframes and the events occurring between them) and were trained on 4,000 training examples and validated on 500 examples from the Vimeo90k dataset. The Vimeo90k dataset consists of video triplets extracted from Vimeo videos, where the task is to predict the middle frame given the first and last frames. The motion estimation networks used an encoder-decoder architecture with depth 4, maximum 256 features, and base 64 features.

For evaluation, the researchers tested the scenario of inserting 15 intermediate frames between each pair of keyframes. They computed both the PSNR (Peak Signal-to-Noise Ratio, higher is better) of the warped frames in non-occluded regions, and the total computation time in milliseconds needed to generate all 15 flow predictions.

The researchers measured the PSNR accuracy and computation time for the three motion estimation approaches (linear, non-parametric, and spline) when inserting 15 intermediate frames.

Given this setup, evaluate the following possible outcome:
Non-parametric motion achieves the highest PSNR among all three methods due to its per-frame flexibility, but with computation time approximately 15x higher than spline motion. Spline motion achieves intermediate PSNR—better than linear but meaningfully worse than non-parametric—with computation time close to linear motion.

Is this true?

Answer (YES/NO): NO